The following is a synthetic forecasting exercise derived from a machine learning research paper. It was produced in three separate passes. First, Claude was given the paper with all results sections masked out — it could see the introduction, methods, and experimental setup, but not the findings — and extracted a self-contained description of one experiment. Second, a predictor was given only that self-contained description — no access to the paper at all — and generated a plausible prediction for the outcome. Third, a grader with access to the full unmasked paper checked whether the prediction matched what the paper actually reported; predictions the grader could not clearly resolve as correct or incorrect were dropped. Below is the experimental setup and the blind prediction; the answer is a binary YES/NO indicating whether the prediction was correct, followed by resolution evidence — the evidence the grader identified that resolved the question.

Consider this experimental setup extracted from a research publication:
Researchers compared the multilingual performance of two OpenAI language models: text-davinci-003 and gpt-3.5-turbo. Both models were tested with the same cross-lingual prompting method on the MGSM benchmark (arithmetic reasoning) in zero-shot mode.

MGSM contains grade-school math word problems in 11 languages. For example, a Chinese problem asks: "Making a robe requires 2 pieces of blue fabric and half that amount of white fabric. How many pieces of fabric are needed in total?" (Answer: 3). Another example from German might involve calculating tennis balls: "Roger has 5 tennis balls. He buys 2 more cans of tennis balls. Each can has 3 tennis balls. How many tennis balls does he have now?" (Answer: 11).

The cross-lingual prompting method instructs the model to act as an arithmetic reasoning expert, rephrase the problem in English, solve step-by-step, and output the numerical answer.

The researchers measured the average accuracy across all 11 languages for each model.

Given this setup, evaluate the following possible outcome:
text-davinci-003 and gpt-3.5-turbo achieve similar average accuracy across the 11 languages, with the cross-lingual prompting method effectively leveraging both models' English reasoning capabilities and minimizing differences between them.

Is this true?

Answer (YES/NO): NO